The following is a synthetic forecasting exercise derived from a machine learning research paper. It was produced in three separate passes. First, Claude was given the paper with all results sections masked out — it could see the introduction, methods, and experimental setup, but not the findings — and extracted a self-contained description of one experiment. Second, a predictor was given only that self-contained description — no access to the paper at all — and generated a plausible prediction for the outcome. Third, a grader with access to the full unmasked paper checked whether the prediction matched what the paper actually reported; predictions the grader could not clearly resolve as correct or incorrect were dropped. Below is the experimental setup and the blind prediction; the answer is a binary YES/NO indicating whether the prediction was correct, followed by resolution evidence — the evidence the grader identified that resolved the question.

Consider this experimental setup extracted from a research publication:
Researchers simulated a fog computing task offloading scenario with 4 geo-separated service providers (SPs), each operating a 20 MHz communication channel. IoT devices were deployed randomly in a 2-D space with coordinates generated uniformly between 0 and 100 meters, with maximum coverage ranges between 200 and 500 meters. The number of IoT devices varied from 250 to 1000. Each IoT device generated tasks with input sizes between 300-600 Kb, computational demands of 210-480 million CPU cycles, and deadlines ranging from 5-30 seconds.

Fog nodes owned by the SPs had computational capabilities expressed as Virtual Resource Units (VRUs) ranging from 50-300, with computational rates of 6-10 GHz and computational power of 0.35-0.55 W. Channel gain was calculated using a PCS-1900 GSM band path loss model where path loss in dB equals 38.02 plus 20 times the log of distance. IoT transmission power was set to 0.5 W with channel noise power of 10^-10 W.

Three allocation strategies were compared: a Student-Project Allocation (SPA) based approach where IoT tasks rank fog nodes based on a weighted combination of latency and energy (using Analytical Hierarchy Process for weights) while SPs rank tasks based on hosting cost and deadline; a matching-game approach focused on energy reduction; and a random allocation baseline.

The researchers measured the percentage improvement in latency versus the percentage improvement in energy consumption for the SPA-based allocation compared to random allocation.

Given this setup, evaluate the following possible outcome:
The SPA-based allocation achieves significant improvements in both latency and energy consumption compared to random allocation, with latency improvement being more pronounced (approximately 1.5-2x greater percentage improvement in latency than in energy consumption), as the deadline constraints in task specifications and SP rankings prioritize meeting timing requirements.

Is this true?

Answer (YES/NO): NO